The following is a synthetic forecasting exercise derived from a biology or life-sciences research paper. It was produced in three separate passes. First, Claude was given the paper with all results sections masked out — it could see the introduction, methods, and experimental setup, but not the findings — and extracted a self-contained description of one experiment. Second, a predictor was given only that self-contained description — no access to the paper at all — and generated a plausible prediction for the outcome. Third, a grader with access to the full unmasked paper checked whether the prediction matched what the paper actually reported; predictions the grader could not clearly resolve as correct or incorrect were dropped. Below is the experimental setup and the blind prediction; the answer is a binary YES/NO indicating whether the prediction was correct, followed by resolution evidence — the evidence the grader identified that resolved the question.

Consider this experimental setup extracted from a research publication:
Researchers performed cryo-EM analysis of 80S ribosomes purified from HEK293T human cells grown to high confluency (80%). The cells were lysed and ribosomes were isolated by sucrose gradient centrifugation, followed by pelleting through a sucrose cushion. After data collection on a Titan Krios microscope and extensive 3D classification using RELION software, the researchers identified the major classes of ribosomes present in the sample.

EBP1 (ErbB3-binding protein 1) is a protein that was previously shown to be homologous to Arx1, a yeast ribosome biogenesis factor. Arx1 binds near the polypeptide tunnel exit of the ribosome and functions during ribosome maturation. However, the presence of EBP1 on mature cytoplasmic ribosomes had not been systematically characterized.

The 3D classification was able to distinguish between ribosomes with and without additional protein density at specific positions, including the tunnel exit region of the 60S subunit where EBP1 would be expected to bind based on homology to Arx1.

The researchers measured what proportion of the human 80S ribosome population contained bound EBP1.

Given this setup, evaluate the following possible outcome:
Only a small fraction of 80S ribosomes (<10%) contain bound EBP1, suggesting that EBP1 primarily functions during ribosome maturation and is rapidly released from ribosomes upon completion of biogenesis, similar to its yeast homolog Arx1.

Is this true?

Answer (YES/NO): NO